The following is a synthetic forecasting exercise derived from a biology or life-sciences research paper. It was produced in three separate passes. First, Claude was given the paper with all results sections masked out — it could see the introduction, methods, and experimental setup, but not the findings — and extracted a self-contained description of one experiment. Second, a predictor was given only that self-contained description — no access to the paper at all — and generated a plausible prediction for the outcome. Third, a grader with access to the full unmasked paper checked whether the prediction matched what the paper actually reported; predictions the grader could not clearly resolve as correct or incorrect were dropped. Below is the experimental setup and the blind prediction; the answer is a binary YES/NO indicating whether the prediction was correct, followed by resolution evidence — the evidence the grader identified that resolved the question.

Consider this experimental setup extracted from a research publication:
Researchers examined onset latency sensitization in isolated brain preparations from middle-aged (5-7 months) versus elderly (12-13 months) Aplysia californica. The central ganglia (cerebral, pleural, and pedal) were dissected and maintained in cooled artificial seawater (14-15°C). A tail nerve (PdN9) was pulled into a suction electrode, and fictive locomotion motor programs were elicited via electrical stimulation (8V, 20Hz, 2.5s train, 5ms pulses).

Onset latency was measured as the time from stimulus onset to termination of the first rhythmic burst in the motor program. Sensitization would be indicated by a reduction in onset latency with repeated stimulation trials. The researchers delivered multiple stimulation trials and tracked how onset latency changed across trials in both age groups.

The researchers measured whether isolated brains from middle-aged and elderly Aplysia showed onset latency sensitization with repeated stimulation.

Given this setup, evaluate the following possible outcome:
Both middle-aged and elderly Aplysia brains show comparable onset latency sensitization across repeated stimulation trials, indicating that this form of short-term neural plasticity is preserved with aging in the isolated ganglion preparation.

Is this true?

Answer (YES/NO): NO